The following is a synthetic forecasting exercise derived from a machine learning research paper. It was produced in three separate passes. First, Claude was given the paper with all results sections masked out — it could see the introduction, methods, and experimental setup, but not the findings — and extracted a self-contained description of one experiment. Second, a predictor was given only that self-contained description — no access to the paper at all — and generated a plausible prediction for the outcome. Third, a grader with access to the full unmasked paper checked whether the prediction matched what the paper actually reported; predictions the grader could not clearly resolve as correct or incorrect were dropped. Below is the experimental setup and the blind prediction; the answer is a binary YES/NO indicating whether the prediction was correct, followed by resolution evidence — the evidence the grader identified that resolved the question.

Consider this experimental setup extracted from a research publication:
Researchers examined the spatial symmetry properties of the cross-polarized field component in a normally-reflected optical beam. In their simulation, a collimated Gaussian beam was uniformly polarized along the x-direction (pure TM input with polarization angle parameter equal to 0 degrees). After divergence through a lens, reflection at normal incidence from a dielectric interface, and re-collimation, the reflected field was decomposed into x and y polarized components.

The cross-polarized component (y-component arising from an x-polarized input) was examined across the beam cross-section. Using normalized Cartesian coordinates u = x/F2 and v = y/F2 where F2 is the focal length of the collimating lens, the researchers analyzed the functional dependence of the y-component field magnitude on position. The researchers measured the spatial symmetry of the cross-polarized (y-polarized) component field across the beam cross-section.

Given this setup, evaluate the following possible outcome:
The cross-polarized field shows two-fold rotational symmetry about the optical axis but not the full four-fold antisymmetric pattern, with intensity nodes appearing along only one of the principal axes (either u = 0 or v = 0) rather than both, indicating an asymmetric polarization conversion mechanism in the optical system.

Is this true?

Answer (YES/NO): NO